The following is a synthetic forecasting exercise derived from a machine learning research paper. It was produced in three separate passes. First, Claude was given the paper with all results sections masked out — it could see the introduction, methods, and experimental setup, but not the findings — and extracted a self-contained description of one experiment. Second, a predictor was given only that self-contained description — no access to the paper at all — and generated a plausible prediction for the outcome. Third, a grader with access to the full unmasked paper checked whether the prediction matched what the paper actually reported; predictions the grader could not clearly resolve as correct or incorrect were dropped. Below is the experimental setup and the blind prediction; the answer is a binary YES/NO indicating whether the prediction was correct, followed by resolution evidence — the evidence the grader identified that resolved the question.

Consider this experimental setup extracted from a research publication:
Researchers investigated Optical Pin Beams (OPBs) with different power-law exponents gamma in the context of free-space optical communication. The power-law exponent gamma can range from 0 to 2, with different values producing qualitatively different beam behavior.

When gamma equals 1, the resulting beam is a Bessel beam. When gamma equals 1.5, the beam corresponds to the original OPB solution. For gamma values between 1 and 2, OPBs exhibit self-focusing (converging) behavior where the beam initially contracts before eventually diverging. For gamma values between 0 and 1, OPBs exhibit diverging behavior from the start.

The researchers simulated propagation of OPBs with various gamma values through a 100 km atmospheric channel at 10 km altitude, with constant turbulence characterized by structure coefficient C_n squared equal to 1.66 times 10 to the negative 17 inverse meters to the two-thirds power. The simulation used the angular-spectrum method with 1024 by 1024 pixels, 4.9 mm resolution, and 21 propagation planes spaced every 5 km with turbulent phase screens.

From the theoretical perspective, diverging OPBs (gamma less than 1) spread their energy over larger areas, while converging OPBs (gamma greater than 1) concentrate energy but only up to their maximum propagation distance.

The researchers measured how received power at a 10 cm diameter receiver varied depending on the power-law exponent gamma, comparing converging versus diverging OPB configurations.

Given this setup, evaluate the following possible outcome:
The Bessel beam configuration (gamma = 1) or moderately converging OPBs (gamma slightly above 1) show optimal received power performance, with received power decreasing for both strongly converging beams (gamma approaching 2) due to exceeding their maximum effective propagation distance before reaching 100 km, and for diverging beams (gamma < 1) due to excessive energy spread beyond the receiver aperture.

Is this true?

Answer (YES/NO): NO